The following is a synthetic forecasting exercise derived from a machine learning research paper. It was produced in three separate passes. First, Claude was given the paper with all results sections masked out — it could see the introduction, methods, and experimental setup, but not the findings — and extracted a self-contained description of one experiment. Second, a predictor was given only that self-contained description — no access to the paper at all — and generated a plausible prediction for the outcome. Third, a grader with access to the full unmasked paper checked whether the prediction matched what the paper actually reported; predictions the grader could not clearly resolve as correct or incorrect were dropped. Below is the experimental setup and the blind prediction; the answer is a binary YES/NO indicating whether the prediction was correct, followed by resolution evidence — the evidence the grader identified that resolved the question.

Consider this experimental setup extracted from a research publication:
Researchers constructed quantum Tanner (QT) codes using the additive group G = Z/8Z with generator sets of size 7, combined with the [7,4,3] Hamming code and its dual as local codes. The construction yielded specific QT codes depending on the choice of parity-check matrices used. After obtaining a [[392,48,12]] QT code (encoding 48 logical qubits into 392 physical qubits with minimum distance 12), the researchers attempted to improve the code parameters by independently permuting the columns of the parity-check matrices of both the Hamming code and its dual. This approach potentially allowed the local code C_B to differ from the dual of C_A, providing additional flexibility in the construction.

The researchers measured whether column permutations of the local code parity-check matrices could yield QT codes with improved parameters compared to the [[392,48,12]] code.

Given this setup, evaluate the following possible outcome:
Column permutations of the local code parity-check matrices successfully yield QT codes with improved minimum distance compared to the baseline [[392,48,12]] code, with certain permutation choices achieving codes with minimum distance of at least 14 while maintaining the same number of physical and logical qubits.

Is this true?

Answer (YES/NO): NO